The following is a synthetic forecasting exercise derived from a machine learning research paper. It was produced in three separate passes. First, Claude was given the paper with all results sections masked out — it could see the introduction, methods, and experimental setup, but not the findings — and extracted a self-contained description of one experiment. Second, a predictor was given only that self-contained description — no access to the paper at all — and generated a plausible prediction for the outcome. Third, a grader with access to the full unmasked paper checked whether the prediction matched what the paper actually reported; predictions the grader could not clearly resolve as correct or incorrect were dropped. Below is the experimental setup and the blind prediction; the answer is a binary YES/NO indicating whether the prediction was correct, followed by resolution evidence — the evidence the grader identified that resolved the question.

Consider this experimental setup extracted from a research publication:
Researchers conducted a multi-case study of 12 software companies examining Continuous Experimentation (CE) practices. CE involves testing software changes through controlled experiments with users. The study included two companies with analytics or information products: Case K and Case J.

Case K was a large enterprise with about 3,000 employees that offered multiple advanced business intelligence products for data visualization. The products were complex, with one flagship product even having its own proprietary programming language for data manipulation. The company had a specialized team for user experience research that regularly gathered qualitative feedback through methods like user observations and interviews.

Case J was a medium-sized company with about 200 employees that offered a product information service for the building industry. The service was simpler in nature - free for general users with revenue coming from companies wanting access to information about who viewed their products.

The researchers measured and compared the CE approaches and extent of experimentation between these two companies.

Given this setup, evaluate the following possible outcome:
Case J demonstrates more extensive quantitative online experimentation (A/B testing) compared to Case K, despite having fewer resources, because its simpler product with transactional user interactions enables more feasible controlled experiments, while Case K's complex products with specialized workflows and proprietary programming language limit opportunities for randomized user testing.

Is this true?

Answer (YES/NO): NO